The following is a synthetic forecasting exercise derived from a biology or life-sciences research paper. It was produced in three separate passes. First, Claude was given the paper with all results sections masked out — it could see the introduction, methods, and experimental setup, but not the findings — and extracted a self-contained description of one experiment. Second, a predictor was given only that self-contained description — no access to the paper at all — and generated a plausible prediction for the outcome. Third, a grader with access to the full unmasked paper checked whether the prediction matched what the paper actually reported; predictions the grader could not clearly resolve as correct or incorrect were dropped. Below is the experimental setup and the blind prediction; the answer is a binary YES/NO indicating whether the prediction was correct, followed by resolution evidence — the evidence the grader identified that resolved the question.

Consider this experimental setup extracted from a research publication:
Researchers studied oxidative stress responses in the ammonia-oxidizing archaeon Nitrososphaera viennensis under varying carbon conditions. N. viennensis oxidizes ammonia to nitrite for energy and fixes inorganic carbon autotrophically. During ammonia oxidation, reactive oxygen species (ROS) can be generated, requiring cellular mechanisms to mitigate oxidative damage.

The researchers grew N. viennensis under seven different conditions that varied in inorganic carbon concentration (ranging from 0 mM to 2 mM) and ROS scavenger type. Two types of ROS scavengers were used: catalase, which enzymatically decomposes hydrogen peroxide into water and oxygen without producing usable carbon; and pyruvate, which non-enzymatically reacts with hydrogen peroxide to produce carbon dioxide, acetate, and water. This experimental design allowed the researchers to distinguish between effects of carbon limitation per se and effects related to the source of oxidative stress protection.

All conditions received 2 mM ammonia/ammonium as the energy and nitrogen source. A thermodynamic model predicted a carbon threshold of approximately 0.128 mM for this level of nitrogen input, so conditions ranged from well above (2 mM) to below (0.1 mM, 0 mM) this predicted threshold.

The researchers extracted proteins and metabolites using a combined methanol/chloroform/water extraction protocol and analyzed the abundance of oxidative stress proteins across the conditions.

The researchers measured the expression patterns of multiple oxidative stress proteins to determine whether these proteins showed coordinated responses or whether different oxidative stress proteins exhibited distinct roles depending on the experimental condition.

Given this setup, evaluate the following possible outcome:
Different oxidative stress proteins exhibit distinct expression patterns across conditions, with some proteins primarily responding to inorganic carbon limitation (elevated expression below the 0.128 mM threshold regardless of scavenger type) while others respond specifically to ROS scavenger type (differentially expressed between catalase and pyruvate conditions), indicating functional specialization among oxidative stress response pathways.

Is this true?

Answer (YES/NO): YES